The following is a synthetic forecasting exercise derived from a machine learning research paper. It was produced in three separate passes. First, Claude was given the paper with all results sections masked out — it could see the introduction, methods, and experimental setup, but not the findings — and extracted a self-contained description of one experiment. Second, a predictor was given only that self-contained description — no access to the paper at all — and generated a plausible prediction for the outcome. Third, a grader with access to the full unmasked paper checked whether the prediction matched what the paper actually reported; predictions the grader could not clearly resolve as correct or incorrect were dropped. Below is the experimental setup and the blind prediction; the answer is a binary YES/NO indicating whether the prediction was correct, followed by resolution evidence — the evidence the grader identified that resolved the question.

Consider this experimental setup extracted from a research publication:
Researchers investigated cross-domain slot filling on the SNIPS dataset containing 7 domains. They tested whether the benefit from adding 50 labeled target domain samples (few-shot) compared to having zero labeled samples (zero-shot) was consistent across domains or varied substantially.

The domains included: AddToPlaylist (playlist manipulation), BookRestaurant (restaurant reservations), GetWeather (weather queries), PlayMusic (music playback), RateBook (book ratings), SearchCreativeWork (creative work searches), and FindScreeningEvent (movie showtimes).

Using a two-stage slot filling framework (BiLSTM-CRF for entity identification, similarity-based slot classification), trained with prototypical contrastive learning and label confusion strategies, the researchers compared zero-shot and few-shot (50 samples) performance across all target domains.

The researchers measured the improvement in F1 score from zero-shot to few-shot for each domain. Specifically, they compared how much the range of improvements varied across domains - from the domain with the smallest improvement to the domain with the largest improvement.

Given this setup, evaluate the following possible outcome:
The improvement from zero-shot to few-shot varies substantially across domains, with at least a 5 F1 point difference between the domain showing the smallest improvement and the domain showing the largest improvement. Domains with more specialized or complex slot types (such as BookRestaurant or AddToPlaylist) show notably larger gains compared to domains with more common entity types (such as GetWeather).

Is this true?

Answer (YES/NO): NO